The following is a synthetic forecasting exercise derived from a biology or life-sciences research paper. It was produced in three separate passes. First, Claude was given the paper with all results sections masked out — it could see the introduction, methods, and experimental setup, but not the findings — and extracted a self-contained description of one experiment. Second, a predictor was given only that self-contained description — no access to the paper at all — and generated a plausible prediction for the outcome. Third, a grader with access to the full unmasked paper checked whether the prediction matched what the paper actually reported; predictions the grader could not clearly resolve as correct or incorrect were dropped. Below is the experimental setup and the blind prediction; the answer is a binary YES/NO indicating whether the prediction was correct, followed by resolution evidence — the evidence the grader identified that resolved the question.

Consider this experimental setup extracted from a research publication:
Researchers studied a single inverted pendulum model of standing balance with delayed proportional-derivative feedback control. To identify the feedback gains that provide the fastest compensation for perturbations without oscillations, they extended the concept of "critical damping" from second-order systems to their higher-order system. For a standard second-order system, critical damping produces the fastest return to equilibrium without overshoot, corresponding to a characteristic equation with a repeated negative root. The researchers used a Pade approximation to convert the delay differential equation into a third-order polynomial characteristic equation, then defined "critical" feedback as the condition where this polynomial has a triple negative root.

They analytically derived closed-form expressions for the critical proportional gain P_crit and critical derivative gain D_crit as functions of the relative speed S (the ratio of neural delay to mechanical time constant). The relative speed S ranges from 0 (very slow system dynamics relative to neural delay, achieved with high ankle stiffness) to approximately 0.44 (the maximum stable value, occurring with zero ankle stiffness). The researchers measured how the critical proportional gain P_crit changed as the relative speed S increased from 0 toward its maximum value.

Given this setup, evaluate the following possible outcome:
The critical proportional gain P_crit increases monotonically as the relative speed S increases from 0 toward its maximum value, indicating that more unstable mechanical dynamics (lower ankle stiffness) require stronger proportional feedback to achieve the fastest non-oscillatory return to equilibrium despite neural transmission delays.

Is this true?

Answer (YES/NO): YES